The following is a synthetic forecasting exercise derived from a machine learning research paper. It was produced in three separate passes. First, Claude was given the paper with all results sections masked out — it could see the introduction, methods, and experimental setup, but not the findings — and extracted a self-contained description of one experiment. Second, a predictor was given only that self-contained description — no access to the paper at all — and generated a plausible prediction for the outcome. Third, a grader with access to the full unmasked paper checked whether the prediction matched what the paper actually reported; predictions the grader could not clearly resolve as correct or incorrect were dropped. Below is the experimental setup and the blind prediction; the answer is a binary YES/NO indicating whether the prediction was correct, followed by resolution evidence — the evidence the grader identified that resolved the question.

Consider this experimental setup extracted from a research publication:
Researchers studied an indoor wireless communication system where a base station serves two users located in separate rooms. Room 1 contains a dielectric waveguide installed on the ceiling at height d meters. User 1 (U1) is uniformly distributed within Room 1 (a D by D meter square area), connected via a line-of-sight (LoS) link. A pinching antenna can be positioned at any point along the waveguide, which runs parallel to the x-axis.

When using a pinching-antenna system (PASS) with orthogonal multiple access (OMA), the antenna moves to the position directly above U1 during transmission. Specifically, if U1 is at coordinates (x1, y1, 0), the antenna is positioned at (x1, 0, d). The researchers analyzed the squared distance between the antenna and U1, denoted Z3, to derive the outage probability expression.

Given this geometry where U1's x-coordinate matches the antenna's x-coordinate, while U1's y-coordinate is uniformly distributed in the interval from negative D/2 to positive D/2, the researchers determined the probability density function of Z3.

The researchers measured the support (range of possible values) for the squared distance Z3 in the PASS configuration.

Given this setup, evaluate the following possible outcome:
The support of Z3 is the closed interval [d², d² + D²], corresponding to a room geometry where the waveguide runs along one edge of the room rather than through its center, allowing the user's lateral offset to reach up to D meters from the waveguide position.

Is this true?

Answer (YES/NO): NO